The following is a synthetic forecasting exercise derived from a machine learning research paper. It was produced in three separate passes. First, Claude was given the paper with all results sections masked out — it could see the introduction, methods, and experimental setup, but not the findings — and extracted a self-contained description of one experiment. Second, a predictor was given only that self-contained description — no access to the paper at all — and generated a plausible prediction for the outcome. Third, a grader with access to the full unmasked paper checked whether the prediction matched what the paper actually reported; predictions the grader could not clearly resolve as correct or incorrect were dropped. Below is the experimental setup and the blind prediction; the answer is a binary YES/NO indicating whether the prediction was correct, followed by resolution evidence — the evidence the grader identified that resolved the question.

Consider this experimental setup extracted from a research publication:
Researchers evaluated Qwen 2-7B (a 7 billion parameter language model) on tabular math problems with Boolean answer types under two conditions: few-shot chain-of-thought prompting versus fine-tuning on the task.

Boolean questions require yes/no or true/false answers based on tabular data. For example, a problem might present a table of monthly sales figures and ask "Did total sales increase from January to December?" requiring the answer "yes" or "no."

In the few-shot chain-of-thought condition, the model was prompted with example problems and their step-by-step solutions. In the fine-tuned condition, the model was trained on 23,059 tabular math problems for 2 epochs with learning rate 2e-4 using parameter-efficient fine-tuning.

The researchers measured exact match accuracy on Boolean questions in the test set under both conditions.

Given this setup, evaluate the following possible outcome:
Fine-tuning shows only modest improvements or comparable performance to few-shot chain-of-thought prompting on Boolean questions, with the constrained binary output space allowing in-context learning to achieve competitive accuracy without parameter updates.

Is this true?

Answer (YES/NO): NO